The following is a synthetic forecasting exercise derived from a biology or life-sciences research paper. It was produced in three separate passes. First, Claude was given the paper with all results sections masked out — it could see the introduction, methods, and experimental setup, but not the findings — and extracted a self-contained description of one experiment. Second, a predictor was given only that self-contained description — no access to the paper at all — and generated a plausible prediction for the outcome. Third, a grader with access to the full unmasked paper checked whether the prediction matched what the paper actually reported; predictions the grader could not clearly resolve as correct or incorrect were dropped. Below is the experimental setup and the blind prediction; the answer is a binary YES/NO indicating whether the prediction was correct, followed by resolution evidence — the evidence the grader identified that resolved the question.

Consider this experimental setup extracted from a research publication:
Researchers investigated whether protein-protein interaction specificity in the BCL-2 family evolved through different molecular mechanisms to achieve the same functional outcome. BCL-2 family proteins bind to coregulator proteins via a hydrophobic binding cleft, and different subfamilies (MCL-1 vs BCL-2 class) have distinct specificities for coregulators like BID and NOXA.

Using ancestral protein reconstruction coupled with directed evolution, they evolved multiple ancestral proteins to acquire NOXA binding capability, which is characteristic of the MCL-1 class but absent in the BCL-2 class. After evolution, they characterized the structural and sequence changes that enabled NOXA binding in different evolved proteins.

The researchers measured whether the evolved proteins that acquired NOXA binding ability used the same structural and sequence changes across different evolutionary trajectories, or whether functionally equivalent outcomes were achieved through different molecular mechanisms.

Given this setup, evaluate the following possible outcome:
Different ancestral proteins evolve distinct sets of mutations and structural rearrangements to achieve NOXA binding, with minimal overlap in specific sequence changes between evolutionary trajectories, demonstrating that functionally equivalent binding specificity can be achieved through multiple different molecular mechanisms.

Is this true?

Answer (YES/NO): YES